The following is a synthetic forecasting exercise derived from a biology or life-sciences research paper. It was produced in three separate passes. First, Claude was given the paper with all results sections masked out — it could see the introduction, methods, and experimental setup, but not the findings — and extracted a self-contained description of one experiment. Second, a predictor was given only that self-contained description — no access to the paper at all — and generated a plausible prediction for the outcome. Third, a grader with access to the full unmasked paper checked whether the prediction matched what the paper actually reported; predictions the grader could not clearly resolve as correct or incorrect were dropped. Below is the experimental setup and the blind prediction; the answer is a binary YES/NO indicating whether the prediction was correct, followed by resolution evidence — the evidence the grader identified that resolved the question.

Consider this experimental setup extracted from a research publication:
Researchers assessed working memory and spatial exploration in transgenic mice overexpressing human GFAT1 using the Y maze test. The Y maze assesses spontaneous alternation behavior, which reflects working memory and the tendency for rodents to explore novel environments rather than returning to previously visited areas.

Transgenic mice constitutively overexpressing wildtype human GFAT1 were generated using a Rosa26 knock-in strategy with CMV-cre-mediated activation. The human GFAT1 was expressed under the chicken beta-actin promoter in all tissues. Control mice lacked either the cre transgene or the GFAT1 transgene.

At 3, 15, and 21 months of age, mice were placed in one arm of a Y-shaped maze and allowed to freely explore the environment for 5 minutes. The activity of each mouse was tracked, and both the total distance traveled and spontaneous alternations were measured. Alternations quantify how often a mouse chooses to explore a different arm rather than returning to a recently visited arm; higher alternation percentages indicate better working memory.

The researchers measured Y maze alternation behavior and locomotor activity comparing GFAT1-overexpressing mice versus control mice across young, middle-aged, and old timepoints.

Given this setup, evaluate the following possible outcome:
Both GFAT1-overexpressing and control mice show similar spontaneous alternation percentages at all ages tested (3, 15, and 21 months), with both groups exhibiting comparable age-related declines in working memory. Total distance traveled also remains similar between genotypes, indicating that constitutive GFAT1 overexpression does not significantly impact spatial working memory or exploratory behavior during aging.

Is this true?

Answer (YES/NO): NO